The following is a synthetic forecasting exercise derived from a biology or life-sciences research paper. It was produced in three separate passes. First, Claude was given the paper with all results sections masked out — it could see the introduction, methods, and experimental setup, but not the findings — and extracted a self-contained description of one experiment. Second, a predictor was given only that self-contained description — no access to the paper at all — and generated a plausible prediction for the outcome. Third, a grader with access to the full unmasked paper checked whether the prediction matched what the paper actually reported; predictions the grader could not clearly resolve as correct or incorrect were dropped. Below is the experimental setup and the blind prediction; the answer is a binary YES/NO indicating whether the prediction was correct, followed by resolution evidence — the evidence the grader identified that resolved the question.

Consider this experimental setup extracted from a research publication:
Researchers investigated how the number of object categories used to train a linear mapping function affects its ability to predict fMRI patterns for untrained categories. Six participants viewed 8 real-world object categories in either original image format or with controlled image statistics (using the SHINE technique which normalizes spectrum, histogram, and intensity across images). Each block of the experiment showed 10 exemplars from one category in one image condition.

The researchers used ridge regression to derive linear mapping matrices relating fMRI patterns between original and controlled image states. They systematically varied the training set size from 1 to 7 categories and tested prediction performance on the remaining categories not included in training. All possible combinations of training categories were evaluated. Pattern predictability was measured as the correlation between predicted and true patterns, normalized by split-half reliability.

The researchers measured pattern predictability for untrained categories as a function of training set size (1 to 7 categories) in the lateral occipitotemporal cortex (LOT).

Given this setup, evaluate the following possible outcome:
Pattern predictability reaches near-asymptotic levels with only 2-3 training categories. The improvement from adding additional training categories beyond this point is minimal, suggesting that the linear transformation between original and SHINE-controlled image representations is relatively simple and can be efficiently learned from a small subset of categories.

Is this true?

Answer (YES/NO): NO